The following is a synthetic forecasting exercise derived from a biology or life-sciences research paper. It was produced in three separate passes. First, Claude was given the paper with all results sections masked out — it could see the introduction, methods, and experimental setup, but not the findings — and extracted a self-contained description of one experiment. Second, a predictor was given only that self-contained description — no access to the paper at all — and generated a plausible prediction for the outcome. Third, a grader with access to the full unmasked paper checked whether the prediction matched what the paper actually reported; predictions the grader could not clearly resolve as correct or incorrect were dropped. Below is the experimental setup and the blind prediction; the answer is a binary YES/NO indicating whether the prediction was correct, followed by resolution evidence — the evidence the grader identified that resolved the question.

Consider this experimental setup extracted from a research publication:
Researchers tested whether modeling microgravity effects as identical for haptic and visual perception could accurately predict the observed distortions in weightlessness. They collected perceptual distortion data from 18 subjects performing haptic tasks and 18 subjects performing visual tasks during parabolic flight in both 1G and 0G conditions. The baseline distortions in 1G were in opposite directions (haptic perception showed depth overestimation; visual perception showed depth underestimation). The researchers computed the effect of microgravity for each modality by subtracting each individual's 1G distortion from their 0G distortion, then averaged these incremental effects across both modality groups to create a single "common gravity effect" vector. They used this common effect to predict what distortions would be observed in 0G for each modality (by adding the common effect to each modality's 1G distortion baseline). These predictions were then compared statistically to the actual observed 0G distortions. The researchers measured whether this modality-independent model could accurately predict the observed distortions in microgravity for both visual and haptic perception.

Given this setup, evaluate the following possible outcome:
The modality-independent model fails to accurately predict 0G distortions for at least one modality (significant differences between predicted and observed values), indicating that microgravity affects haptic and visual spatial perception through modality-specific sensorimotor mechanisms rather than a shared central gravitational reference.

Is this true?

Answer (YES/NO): NO